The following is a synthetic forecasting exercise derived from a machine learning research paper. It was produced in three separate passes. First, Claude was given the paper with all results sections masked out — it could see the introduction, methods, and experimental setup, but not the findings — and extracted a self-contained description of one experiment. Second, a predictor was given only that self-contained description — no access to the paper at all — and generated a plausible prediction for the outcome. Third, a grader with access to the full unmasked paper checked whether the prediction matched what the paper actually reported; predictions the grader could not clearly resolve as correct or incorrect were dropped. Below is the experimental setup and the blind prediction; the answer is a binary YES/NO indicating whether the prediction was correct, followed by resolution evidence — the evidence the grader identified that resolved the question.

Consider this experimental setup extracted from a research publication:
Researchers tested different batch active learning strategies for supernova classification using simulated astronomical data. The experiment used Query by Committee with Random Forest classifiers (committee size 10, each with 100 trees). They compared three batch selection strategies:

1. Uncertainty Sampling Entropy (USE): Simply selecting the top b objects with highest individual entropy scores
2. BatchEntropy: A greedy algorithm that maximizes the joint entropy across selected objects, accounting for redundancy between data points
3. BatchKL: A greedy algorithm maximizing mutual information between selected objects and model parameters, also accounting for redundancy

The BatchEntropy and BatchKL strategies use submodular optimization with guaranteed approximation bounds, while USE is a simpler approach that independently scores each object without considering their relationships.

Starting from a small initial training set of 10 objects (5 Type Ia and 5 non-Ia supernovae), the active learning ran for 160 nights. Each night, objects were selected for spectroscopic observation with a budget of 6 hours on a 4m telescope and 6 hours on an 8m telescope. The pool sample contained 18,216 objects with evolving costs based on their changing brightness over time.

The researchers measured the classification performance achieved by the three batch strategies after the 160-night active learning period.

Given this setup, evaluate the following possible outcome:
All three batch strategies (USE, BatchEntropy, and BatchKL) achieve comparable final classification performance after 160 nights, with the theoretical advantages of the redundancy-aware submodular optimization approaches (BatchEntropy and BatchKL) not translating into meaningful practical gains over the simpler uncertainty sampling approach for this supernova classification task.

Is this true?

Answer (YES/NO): YES